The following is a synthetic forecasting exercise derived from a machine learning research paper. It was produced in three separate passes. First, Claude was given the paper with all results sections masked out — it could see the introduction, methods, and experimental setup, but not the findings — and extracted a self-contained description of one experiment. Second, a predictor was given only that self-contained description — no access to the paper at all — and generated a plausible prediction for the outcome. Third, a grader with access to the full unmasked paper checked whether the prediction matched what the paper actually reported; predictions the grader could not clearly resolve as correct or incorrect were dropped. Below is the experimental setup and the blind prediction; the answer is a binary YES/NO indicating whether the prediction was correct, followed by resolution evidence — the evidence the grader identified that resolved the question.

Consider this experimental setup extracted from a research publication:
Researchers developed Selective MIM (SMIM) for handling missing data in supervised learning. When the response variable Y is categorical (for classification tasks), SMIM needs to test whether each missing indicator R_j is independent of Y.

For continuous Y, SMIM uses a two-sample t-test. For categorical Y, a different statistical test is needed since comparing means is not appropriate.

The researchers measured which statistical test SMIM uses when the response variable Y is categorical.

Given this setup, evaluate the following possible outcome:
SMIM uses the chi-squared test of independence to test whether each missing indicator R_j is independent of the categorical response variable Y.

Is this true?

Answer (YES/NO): YES